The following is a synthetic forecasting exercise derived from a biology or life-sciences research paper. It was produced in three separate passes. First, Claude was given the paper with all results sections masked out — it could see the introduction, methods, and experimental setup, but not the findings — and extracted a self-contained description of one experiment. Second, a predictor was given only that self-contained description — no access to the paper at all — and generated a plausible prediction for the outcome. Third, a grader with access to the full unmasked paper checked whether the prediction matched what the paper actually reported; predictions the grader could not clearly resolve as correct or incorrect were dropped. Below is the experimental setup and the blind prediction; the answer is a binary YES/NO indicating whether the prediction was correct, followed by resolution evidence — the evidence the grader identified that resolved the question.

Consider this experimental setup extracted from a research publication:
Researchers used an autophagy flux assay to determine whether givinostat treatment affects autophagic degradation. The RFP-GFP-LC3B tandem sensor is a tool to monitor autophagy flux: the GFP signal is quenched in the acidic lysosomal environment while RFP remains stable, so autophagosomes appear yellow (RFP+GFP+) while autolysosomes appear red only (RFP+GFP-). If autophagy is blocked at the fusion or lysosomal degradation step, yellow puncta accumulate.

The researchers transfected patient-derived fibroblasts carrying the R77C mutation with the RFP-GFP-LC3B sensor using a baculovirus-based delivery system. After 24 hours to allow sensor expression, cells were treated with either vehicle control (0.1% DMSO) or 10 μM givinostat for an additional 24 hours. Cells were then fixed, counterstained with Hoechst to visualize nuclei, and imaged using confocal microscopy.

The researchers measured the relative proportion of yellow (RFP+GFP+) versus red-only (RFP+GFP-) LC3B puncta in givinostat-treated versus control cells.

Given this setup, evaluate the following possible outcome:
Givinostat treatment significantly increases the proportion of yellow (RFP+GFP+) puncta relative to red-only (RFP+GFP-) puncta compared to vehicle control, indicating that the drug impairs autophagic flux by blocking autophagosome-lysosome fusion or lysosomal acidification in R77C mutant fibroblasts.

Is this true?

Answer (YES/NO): YES